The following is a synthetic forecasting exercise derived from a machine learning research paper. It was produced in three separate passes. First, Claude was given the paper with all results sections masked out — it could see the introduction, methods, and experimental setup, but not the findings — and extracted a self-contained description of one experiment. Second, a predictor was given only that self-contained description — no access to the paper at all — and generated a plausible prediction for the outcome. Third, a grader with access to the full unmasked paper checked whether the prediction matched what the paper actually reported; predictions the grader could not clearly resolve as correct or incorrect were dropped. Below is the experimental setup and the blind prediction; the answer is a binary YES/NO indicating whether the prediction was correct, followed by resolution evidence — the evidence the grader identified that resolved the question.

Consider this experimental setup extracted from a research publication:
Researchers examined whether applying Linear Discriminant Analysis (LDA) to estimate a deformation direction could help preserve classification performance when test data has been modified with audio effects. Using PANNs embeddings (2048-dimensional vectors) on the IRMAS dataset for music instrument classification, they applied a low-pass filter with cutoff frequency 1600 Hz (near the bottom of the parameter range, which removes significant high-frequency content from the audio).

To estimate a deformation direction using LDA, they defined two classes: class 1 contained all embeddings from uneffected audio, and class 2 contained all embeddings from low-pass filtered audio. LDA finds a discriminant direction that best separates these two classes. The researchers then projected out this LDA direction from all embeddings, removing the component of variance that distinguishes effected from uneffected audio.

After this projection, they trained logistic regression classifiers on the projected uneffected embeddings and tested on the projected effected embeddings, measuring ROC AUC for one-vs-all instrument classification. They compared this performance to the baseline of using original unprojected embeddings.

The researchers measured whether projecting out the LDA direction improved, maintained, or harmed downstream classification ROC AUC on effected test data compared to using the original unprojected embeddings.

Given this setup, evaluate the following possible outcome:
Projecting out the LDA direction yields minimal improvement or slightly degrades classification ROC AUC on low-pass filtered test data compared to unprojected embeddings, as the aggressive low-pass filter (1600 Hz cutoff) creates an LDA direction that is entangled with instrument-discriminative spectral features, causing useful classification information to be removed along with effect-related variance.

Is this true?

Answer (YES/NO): YES